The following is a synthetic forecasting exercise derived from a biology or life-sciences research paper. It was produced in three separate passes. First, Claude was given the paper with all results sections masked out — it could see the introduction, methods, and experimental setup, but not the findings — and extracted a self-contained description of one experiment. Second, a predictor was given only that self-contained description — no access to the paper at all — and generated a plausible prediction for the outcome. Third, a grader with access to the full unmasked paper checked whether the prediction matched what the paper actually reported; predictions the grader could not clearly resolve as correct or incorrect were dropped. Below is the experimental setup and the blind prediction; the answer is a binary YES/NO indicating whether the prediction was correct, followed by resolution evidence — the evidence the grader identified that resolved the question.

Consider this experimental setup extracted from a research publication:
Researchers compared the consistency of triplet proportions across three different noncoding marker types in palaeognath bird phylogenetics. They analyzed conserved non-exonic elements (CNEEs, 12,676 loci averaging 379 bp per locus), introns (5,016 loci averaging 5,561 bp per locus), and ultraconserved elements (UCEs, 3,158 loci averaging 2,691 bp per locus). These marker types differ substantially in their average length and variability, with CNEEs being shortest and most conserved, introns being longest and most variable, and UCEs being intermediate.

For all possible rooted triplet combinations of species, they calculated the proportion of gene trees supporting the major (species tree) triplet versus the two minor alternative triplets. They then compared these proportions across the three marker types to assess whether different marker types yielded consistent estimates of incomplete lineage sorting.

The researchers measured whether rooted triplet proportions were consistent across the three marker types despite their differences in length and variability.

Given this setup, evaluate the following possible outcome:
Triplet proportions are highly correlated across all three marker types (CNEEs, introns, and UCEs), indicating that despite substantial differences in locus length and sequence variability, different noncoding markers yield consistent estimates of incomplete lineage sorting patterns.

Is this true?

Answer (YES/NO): YES